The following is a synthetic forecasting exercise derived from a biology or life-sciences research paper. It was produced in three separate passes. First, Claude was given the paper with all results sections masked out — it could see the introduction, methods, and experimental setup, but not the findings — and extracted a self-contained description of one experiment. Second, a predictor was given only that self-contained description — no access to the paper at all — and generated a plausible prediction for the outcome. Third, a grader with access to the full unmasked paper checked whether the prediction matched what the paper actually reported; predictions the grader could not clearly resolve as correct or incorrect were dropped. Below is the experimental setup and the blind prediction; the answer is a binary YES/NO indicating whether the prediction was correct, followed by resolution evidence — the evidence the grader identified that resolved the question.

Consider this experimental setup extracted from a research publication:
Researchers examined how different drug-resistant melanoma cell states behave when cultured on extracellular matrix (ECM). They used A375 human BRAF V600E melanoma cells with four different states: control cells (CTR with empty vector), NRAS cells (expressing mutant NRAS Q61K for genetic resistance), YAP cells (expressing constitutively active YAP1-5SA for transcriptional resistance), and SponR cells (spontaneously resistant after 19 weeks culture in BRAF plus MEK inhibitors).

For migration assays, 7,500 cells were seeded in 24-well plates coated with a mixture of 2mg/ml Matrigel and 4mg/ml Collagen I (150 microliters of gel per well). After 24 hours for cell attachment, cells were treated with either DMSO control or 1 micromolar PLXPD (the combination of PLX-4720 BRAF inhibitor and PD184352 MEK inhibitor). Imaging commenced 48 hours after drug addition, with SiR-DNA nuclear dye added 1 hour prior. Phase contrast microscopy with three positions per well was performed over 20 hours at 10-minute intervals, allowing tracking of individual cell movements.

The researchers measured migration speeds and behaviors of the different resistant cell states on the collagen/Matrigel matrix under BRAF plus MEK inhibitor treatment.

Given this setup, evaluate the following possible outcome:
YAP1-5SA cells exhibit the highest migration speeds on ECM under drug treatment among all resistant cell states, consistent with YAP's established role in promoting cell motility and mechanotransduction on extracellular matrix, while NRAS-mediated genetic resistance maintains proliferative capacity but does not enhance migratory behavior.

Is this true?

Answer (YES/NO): YES